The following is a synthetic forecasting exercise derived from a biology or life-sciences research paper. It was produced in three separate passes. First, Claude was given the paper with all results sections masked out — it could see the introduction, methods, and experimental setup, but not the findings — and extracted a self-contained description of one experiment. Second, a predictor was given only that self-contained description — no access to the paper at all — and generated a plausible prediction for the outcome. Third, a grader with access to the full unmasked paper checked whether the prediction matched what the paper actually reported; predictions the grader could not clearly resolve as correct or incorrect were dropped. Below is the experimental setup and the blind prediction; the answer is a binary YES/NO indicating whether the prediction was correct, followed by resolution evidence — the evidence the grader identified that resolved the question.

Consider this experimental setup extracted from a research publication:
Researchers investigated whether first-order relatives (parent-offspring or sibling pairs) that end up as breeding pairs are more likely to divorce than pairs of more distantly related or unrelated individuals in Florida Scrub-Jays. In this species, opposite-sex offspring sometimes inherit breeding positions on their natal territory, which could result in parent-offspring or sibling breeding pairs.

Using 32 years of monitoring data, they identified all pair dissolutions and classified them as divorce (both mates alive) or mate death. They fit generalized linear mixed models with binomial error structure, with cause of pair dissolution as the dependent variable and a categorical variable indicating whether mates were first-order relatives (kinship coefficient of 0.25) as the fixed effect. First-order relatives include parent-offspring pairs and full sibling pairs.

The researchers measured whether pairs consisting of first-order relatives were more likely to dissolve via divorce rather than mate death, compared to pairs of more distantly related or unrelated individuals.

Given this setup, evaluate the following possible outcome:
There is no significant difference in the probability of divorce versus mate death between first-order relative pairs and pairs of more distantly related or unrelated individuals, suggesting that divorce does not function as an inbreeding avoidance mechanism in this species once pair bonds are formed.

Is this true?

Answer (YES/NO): YES